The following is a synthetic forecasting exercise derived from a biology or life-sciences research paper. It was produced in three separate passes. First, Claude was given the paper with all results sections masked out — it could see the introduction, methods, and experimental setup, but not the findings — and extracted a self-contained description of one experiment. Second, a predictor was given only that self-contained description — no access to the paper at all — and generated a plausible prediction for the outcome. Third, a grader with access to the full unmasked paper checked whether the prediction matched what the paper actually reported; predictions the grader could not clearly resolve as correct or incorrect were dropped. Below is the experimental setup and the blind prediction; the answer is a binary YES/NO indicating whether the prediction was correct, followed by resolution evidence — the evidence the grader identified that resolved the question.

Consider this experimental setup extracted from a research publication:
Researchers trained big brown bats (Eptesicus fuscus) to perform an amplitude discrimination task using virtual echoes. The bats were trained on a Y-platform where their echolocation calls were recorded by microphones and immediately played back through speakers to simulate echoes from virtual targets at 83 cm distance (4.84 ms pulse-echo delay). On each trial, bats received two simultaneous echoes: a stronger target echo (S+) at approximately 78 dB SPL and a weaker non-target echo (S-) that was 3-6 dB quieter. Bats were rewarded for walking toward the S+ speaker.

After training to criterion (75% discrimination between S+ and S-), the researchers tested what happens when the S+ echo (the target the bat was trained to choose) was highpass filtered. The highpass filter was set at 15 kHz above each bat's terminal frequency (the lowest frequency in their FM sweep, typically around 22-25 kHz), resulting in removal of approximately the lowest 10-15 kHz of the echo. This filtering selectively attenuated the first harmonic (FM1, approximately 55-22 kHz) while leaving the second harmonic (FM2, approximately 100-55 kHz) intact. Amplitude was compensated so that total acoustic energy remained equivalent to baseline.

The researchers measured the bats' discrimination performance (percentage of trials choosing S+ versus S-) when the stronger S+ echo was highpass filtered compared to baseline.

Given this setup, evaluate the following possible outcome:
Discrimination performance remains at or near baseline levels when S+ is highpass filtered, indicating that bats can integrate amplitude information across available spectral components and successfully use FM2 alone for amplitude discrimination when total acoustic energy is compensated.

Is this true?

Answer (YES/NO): NO